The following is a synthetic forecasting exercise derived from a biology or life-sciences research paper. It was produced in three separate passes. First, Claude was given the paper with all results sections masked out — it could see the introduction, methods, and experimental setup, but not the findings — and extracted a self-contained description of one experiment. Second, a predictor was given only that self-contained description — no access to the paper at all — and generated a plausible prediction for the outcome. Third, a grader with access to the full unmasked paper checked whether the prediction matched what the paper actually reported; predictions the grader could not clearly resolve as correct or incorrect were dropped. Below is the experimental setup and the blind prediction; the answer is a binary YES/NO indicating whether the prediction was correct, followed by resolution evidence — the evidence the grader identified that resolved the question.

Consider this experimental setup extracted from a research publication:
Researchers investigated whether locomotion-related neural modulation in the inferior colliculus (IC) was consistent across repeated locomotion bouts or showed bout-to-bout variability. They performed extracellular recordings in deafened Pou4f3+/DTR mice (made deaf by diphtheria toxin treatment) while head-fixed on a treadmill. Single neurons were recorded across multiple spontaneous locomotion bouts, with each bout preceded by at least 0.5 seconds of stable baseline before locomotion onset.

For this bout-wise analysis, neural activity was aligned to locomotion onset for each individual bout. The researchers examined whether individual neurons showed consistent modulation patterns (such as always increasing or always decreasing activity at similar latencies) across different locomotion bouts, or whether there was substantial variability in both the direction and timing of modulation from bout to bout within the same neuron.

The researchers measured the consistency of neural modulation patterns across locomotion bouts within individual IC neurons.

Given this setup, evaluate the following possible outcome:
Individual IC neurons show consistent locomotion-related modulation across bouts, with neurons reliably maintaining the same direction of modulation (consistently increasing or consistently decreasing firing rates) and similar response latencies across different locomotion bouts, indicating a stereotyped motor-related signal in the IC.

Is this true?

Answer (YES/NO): NO